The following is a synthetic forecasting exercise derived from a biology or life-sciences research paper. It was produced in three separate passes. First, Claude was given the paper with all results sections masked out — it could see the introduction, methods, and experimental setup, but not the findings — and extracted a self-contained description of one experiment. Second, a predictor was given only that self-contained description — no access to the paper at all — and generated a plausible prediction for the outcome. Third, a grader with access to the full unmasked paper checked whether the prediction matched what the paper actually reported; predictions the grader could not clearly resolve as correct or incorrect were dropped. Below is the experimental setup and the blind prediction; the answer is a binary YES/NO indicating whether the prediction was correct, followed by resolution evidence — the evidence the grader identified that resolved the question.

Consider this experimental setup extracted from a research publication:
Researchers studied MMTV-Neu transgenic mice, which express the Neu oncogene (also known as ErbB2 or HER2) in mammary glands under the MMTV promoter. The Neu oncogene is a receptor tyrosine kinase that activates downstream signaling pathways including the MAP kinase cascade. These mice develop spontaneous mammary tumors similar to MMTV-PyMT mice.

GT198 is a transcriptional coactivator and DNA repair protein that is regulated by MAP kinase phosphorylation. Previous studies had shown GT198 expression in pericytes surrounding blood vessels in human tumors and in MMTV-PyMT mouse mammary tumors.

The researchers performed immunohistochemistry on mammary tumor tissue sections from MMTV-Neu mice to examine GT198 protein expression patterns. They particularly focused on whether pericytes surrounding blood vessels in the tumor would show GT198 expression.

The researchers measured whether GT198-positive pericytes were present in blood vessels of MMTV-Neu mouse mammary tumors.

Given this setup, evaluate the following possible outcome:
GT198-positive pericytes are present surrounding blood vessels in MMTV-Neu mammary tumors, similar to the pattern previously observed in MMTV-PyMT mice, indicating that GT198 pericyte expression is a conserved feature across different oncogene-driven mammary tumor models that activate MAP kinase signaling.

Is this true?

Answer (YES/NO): YES